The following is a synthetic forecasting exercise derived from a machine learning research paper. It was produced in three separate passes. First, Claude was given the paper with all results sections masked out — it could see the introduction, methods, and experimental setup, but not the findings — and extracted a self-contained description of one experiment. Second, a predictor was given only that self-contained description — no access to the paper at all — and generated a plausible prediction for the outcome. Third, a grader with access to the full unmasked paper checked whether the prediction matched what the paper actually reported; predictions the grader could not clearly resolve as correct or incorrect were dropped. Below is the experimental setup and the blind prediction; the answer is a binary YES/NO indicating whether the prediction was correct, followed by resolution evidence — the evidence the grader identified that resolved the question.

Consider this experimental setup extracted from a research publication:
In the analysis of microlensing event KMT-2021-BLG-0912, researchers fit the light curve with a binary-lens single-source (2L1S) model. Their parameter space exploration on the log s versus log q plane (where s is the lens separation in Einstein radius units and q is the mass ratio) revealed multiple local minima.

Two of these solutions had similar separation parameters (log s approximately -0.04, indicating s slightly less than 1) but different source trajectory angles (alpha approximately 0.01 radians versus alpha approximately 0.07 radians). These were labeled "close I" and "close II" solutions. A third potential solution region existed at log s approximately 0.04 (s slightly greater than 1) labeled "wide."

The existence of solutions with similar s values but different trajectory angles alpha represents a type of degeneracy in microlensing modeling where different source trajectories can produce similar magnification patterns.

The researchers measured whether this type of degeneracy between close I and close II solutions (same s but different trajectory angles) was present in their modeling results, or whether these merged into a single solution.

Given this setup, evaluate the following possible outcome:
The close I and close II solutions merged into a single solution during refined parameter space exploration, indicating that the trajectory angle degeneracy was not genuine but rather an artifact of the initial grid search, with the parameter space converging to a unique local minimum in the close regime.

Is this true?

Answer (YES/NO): NO